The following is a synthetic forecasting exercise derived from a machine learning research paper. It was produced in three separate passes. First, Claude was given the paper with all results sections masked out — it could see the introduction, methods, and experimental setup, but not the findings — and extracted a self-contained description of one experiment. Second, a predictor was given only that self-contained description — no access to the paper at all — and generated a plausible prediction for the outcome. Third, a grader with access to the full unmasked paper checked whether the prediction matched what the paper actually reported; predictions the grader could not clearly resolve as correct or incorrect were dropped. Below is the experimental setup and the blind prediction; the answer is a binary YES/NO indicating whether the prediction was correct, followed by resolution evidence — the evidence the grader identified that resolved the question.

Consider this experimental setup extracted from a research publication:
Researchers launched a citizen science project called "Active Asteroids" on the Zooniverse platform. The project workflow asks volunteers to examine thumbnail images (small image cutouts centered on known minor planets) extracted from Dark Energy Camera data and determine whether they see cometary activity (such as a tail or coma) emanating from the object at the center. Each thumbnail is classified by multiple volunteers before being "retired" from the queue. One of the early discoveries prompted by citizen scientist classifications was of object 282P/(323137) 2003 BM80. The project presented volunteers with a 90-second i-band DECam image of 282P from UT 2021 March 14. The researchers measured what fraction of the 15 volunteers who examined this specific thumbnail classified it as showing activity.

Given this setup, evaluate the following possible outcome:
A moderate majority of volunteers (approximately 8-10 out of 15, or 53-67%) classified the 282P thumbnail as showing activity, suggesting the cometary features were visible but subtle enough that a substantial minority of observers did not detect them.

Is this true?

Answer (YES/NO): NO